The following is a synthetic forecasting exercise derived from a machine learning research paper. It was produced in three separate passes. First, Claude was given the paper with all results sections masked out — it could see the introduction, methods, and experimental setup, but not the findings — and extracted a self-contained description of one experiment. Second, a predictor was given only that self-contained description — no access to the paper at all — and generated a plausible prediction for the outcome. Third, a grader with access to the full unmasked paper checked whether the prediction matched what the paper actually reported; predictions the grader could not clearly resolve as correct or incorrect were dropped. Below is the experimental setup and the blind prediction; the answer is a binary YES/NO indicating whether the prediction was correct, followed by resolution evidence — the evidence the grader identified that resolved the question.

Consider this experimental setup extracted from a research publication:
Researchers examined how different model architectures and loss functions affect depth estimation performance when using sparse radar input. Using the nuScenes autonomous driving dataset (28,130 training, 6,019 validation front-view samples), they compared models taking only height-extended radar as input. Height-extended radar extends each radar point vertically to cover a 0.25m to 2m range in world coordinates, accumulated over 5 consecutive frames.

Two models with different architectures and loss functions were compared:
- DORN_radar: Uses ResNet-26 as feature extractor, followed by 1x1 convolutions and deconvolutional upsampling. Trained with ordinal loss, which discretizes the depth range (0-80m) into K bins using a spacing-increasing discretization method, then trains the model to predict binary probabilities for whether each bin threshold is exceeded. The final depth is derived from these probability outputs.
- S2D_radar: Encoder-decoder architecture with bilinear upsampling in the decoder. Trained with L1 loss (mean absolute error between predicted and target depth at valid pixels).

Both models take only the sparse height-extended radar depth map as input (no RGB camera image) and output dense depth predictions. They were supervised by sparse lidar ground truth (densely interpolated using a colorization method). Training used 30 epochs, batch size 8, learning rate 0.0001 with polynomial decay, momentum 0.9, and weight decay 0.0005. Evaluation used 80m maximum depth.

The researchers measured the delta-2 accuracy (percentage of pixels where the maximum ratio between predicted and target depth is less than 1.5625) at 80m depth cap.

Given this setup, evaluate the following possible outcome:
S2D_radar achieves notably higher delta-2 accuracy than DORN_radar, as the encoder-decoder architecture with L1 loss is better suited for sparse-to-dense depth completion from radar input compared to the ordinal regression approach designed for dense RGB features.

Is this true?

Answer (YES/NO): NO